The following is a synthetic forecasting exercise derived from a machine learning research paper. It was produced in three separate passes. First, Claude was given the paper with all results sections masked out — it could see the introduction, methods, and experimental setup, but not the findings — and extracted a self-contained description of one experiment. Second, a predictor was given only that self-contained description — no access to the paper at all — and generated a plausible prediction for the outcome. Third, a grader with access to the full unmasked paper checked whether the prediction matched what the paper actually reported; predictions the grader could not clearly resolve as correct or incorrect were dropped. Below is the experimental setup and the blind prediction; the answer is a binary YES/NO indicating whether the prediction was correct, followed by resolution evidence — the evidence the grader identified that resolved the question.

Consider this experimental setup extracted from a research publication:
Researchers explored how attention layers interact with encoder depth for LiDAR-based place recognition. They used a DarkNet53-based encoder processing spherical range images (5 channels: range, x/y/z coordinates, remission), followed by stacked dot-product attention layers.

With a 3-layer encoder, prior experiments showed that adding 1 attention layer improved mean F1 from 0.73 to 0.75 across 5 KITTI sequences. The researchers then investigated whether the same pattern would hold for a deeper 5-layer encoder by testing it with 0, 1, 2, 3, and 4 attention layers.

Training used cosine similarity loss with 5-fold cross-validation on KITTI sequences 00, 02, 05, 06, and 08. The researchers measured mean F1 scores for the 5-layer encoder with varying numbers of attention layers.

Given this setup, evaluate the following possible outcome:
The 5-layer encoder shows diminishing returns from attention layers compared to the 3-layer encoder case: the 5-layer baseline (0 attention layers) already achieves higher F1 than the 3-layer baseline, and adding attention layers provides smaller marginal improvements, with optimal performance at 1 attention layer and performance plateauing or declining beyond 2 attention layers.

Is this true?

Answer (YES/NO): NO